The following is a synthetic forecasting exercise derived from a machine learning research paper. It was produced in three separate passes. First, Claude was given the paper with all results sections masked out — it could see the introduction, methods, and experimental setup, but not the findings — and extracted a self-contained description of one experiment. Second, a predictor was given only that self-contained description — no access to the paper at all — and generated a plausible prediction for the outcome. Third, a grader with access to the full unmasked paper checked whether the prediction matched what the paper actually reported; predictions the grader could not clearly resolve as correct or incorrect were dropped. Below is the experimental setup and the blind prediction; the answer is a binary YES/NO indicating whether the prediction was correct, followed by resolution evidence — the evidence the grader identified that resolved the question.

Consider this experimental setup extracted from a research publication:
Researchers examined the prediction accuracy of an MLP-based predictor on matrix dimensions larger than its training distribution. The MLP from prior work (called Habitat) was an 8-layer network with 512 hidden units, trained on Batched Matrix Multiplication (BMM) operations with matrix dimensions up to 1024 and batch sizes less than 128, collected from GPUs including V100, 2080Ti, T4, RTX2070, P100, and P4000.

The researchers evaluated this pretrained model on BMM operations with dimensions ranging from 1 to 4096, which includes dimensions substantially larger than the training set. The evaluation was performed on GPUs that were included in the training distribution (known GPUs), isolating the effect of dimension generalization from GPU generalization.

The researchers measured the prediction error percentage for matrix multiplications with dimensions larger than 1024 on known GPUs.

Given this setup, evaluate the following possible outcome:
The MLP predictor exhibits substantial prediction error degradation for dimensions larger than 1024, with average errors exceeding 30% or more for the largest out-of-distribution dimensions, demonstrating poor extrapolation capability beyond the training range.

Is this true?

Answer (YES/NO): YES